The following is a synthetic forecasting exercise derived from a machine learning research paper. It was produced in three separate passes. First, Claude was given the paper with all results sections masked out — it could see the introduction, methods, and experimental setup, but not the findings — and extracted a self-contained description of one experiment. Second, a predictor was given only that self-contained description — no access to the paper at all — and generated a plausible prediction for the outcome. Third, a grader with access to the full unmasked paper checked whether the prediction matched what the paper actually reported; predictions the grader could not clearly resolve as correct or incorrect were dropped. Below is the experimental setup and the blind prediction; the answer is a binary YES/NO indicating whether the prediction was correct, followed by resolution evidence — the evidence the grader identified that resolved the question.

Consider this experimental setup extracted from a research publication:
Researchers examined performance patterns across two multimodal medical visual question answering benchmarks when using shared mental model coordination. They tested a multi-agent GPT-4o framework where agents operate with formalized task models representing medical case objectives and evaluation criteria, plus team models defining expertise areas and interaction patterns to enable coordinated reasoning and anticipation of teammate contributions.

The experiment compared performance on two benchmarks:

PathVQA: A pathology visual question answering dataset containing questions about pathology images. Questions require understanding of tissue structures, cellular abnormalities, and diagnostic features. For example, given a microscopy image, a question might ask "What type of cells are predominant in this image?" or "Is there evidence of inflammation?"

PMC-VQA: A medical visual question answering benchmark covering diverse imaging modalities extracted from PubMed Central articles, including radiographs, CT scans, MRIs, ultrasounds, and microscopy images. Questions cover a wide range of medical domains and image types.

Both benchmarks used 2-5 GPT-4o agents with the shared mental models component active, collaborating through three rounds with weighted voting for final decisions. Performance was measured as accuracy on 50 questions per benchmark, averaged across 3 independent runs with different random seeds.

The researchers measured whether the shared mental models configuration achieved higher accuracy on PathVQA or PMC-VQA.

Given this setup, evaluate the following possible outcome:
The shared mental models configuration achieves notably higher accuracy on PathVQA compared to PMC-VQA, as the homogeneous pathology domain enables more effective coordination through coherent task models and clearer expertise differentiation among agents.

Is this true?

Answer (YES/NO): YES